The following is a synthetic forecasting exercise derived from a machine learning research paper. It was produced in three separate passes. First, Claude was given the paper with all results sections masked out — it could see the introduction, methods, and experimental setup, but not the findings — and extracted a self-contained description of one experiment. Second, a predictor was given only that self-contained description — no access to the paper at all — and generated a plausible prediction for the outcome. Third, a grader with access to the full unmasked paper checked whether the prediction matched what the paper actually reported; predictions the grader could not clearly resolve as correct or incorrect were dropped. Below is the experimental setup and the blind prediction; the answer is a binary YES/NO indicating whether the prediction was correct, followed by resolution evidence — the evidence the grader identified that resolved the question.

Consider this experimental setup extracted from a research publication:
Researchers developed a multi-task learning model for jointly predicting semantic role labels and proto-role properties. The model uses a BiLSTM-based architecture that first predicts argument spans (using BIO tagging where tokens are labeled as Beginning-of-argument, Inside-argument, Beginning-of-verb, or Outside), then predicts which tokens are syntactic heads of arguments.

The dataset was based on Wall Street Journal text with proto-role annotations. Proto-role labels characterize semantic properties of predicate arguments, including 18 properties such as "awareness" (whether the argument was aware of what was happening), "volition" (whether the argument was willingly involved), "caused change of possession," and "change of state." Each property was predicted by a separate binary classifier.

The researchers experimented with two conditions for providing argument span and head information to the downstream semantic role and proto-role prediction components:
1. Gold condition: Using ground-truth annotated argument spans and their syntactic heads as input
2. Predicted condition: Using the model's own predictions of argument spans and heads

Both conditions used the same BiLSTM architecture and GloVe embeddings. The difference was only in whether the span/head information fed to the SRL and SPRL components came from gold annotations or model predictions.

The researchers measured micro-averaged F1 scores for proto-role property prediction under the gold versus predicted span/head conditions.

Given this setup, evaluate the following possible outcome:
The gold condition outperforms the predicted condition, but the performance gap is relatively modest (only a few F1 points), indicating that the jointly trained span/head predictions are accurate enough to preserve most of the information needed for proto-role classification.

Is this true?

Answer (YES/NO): YES